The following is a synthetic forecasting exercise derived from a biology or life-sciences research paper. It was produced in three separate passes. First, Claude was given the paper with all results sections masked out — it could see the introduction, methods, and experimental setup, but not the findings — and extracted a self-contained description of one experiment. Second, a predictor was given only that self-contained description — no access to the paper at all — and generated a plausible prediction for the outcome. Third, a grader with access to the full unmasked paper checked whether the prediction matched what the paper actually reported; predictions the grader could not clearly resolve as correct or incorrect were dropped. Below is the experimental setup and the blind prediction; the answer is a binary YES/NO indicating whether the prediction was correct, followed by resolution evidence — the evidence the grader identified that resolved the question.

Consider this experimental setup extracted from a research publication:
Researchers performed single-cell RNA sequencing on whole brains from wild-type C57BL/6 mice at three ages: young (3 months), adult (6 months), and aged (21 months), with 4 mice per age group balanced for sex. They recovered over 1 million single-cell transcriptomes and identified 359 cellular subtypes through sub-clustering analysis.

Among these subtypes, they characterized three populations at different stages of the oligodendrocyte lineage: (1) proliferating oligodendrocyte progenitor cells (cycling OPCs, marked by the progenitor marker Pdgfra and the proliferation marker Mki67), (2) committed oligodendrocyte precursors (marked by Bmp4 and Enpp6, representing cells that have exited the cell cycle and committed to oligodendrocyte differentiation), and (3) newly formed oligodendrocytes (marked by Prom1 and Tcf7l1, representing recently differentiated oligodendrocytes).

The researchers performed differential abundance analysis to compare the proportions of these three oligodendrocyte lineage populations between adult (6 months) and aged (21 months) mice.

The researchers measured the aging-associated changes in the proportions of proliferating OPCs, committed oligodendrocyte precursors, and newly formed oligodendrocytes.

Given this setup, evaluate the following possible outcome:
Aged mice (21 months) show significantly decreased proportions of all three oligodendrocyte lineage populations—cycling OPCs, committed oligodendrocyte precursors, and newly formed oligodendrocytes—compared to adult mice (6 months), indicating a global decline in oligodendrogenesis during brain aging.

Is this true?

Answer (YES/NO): NO